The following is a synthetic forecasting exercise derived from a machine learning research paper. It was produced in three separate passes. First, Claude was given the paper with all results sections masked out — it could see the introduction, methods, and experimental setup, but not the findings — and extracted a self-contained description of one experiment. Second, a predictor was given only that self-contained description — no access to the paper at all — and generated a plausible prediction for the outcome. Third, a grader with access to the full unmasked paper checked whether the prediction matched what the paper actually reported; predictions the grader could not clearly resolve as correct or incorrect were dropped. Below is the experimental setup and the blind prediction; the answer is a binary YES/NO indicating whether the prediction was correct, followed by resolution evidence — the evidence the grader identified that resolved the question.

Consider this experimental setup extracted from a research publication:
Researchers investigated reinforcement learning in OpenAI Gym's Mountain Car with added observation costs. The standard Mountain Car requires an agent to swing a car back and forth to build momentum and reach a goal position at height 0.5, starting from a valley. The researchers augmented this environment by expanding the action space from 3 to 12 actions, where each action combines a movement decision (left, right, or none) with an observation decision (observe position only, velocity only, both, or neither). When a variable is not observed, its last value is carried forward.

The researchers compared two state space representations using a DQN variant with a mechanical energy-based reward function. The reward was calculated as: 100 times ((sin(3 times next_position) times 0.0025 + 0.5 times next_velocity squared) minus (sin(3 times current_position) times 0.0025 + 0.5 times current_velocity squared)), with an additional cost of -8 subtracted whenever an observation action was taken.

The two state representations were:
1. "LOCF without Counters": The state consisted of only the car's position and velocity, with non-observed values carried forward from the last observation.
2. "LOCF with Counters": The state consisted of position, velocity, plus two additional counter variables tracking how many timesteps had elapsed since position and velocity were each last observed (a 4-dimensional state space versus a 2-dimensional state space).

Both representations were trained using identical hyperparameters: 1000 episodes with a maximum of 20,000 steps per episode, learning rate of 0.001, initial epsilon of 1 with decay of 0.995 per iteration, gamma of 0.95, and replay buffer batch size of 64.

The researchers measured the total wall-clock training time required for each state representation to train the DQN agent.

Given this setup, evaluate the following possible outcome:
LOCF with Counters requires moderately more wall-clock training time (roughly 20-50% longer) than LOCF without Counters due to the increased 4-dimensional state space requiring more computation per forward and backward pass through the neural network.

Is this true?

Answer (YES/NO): NO